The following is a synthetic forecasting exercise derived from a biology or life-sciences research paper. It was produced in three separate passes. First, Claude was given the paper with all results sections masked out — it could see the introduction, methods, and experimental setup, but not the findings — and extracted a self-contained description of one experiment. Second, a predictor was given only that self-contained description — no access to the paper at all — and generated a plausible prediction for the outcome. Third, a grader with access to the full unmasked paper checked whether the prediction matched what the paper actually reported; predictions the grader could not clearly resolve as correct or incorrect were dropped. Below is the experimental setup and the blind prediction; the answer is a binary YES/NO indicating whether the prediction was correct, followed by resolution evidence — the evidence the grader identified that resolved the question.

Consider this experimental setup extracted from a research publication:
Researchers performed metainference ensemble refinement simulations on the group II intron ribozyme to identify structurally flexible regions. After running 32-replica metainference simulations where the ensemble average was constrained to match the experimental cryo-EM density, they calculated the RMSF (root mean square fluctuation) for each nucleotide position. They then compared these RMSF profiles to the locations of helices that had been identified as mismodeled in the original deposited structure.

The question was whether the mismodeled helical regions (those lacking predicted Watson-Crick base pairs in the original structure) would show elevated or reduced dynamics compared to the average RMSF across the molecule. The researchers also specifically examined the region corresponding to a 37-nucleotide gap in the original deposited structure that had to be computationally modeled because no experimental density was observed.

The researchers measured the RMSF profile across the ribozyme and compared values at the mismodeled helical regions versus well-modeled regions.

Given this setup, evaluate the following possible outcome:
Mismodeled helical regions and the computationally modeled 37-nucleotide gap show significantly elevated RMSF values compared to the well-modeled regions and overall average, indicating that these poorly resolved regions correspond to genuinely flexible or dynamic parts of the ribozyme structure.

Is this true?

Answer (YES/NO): YES